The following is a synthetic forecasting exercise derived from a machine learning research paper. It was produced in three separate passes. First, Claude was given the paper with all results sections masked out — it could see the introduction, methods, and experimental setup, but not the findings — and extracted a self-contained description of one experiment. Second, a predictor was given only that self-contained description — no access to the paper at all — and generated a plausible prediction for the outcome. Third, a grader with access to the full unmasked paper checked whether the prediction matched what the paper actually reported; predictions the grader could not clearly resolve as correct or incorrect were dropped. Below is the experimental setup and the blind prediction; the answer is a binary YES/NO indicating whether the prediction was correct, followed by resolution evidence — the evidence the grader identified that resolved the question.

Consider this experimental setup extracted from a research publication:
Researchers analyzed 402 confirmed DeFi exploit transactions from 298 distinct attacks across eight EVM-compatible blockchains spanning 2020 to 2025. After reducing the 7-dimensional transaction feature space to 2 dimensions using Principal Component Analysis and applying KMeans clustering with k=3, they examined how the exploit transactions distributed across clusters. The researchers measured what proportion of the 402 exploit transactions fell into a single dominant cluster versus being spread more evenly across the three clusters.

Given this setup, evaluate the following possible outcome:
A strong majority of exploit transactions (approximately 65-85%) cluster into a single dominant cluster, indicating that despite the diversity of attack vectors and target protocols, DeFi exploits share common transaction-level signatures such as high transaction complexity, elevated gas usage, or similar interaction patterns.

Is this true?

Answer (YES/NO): NO